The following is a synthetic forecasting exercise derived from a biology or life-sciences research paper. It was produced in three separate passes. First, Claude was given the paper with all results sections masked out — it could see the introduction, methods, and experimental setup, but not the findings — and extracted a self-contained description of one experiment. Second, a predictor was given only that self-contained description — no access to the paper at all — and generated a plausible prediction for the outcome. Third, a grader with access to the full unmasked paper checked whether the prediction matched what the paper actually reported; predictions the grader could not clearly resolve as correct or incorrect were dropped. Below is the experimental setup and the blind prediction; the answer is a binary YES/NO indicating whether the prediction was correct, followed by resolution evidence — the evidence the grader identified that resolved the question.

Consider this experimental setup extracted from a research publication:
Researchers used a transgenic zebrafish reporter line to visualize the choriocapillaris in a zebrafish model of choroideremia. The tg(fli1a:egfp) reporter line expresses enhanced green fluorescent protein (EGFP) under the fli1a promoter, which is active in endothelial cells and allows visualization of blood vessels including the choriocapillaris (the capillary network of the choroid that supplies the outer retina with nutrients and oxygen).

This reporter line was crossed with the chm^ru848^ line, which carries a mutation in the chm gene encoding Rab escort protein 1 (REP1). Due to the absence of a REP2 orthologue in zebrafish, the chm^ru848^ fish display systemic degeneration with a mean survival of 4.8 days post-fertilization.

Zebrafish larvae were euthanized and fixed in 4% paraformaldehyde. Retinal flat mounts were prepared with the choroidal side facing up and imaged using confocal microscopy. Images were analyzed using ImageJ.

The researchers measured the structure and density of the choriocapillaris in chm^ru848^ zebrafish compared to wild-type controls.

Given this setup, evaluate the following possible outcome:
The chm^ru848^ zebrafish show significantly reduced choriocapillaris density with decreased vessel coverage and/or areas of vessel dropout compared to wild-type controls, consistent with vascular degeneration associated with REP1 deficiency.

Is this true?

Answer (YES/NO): NO